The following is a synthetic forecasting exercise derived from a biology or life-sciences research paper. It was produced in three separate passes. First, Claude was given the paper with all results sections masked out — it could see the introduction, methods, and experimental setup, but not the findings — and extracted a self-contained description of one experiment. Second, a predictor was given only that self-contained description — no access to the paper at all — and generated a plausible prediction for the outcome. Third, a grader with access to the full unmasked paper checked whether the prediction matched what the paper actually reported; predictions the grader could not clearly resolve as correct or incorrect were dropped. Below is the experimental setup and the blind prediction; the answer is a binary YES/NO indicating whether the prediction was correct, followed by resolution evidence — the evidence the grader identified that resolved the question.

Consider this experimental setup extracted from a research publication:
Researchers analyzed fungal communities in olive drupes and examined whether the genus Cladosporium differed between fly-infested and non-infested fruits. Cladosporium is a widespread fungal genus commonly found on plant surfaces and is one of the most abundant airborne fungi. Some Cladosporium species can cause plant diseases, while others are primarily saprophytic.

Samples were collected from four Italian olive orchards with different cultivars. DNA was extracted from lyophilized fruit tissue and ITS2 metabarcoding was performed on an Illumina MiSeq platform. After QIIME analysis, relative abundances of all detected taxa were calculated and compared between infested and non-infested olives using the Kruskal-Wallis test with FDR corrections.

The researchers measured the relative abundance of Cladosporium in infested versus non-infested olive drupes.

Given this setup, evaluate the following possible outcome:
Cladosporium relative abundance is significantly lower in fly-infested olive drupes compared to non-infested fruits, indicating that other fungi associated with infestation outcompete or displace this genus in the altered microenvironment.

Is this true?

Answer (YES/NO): NO